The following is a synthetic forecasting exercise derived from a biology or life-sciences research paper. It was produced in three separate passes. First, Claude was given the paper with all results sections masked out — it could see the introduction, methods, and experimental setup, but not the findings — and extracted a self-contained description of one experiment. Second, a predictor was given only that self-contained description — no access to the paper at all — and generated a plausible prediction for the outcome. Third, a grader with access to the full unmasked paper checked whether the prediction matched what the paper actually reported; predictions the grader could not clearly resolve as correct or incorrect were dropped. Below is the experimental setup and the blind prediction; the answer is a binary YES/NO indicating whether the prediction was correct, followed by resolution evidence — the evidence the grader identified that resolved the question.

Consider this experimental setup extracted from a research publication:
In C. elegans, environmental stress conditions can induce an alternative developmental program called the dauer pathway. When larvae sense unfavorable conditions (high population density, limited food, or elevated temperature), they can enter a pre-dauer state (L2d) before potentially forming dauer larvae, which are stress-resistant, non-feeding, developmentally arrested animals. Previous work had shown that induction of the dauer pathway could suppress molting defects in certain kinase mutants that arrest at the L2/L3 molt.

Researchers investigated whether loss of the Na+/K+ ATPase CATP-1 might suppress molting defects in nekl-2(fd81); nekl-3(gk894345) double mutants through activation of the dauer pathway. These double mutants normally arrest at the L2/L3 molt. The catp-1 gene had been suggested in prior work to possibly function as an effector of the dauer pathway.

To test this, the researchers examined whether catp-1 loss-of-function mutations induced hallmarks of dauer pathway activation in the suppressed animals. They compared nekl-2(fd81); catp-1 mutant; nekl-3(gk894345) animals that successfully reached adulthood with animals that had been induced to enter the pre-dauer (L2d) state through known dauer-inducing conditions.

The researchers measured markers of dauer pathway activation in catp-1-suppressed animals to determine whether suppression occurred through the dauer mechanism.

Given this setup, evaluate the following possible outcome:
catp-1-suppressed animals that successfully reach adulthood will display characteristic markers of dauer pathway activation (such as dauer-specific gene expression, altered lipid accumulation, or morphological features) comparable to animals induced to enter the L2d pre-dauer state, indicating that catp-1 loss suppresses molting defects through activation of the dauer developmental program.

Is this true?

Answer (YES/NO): NO